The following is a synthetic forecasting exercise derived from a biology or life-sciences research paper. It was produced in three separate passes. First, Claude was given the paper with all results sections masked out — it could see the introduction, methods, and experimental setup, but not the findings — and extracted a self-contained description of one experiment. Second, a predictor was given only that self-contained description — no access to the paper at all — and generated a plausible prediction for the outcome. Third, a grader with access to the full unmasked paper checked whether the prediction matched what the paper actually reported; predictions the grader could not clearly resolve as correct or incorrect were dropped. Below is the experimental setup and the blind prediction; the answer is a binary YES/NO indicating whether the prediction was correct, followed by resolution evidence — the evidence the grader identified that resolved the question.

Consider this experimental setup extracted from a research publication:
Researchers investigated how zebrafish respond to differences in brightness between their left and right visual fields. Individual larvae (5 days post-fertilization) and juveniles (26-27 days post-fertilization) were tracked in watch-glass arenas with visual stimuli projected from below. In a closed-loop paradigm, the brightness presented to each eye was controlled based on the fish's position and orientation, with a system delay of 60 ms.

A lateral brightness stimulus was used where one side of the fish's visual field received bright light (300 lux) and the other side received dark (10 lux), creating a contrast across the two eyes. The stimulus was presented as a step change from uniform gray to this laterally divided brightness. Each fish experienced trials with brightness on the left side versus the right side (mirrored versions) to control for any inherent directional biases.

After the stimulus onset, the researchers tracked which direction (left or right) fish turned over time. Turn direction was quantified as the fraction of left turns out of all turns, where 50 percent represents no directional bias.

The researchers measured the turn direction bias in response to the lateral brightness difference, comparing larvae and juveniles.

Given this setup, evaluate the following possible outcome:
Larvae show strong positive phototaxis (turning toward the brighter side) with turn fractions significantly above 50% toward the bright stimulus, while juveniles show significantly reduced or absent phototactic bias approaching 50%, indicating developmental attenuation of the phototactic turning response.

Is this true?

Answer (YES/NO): YES